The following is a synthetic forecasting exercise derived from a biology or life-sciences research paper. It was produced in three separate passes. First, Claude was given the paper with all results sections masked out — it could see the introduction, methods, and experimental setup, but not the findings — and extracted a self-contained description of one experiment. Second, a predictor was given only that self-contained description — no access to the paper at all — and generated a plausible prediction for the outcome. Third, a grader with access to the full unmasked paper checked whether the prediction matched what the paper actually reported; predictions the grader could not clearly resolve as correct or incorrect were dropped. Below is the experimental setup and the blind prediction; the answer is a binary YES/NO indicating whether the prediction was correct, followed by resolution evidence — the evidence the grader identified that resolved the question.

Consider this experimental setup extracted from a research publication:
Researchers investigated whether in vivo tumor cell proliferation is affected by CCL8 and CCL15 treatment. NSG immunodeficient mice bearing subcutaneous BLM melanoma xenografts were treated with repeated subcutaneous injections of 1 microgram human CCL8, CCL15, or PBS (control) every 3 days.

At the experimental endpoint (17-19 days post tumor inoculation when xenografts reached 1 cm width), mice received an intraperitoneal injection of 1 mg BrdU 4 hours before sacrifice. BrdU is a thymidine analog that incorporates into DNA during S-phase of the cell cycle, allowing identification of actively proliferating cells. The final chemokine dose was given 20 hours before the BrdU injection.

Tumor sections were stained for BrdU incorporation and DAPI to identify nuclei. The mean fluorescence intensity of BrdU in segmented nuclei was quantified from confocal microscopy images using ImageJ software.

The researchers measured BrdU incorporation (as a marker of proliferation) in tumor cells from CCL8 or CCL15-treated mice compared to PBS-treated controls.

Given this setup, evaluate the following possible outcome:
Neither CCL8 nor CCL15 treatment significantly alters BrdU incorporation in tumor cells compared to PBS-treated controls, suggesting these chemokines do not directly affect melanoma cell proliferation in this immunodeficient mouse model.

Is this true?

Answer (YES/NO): NO